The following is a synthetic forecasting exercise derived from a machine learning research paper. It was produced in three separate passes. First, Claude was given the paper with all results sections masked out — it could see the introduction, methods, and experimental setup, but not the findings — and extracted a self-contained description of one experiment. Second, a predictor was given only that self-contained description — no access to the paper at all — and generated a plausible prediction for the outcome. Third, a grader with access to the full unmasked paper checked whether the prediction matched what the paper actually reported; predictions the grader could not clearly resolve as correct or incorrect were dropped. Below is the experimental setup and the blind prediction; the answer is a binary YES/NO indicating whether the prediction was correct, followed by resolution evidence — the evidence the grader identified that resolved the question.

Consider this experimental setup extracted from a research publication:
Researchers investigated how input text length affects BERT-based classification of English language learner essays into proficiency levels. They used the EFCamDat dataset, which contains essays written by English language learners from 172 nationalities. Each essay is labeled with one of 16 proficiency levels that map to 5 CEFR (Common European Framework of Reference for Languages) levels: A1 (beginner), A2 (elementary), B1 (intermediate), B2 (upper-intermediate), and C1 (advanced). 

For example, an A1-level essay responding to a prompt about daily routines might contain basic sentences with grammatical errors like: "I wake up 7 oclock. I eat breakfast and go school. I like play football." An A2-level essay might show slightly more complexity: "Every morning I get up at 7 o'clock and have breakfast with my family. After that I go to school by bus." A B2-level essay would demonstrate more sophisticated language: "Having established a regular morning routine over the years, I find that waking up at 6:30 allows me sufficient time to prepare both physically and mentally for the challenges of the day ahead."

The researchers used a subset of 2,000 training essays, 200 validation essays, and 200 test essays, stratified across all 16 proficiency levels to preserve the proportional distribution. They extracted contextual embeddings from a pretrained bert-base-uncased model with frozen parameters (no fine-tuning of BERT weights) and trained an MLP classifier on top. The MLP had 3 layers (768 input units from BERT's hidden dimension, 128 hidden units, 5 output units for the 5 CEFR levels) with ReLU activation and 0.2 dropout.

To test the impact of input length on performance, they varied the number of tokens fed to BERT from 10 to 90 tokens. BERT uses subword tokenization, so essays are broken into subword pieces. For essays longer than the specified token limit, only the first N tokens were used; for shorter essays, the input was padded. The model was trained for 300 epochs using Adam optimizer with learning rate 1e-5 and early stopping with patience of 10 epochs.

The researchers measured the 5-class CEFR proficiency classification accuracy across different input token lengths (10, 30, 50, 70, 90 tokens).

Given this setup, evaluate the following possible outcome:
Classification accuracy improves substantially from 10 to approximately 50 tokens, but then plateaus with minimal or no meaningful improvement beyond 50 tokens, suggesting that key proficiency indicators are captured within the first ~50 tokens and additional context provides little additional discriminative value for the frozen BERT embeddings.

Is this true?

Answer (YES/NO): NO